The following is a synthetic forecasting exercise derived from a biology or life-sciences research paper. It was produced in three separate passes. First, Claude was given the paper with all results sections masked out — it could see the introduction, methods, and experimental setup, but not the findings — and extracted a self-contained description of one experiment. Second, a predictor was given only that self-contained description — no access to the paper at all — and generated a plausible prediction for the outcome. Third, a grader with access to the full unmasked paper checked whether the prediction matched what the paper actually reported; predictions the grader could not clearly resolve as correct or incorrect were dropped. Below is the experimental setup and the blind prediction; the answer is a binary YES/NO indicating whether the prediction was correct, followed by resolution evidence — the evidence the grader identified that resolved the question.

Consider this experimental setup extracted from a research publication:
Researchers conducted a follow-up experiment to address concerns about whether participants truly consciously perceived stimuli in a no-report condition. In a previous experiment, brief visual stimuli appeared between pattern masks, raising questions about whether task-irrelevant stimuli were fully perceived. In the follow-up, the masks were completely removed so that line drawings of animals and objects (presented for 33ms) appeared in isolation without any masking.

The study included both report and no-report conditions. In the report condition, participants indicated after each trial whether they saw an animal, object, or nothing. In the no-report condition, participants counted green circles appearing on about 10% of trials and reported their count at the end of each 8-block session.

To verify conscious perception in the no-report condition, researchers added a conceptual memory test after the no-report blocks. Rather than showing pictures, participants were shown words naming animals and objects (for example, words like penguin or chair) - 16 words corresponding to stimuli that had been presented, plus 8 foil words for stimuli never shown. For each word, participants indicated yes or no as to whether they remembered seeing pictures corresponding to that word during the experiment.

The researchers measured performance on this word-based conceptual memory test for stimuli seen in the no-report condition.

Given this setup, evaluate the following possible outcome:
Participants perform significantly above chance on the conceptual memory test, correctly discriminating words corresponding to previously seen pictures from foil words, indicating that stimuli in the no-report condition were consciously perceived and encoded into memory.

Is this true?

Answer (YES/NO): YES